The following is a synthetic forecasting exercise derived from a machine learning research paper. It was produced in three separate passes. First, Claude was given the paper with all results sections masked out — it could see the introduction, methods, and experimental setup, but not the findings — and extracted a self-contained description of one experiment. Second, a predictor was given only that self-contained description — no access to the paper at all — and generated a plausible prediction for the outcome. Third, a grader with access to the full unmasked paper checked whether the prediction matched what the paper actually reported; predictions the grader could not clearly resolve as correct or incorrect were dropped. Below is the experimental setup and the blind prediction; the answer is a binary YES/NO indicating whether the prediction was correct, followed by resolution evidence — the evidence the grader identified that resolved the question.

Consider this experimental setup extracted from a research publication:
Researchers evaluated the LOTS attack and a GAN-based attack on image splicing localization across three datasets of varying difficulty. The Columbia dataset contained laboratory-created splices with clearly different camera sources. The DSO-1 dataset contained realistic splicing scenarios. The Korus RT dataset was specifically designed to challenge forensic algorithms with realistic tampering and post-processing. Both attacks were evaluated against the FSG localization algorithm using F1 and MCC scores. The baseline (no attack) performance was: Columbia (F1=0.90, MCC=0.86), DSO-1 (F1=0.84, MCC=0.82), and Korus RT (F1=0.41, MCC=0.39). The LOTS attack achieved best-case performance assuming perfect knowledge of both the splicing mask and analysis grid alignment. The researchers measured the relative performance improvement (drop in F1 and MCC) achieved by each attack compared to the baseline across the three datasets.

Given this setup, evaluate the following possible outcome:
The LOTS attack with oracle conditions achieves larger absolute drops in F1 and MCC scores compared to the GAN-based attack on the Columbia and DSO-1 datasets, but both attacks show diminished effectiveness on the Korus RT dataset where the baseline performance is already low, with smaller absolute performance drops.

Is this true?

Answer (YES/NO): NO